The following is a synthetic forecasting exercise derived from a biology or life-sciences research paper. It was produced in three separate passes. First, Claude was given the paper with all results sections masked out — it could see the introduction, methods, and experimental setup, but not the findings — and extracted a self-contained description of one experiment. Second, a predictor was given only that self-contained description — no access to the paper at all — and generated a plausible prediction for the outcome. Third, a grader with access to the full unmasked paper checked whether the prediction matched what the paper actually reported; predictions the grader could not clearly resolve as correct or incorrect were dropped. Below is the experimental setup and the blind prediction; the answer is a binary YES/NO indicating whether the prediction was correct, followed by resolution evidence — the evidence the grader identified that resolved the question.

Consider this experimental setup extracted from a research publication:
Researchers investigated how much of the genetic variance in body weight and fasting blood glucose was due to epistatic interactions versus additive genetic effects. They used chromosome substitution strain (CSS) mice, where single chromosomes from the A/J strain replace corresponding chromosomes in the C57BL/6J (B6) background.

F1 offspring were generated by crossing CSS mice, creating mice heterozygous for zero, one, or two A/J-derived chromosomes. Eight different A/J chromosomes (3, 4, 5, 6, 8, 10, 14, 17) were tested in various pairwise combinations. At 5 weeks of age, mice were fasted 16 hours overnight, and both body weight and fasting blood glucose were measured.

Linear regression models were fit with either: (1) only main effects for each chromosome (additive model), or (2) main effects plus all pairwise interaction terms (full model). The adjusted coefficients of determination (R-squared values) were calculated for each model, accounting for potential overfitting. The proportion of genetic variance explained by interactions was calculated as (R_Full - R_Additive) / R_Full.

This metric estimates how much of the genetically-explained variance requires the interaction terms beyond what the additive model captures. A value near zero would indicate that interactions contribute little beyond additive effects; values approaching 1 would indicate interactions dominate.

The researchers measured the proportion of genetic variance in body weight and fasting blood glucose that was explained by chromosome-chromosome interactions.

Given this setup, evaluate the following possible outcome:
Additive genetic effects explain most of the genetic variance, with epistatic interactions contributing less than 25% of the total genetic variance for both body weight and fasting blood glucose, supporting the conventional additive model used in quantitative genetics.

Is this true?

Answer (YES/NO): NO